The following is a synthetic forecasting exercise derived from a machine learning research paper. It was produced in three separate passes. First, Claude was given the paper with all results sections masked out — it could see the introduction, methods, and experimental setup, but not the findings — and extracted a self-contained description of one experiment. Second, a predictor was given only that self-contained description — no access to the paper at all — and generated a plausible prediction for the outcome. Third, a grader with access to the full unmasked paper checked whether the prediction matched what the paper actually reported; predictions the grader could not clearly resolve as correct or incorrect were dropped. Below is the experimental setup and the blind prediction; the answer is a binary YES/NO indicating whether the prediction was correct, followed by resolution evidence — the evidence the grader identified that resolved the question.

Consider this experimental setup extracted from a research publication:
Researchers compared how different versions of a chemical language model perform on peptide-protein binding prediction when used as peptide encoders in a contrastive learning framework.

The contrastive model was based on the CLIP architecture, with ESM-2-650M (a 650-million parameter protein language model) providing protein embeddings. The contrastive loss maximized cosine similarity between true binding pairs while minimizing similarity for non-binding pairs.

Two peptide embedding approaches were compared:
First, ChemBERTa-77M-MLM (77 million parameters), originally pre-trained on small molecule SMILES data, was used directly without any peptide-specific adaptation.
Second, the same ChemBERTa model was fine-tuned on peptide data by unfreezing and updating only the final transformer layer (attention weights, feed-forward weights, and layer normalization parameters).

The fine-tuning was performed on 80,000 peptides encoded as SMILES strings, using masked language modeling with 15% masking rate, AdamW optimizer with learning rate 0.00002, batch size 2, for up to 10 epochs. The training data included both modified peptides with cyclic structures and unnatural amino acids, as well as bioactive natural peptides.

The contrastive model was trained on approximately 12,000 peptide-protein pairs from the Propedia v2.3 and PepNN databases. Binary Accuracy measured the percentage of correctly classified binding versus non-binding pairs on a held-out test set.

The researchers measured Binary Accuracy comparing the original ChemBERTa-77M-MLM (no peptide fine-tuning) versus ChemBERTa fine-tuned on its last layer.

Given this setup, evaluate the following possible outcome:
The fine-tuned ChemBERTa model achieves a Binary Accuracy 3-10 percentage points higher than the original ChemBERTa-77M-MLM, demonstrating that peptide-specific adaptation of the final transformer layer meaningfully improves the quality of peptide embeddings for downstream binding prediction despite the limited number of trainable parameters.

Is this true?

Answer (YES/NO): YES